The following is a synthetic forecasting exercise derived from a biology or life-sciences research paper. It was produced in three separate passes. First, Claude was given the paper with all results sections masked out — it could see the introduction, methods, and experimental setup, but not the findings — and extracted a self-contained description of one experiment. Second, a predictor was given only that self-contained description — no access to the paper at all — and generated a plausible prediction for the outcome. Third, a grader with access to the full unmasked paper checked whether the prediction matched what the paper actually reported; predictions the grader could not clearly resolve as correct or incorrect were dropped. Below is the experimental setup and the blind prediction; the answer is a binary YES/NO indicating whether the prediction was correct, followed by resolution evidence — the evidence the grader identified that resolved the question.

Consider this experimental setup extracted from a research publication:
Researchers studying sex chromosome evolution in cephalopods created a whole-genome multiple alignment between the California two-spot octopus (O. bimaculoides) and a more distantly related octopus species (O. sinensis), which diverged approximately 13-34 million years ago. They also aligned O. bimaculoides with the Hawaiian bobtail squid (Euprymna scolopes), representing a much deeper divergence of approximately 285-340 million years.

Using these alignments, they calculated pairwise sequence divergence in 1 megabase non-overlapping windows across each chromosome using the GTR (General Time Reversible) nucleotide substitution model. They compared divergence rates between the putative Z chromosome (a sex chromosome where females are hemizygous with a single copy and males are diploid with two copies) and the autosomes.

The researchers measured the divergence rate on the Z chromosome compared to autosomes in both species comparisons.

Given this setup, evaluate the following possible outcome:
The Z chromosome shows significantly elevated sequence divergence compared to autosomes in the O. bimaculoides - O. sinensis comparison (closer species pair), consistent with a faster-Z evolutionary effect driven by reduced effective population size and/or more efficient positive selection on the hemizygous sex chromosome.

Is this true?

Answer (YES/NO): NO